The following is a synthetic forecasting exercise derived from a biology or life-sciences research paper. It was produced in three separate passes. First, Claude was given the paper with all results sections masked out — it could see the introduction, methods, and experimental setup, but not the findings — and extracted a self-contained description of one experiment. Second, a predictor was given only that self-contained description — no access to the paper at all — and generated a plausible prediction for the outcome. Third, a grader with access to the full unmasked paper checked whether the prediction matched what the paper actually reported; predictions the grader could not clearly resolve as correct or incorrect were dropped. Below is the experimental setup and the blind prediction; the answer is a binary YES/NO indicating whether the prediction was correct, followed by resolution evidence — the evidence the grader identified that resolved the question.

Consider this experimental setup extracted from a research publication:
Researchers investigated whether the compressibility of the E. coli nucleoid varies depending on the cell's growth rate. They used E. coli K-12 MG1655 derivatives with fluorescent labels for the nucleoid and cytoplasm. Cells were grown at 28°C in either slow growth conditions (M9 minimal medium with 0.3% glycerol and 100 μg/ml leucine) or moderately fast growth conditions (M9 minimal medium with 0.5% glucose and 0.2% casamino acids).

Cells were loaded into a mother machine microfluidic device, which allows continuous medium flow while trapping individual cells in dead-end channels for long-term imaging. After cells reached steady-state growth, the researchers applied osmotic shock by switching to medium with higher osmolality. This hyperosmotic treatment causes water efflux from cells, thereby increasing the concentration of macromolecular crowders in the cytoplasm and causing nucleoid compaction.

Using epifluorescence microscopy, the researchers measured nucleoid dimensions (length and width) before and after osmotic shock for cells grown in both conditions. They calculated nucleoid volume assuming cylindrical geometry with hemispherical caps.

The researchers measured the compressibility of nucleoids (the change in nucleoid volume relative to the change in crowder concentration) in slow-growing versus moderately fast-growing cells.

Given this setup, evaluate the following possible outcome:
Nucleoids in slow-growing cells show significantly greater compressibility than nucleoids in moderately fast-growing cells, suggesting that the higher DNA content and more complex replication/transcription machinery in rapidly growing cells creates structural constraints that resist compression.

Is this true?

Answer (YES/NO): NO